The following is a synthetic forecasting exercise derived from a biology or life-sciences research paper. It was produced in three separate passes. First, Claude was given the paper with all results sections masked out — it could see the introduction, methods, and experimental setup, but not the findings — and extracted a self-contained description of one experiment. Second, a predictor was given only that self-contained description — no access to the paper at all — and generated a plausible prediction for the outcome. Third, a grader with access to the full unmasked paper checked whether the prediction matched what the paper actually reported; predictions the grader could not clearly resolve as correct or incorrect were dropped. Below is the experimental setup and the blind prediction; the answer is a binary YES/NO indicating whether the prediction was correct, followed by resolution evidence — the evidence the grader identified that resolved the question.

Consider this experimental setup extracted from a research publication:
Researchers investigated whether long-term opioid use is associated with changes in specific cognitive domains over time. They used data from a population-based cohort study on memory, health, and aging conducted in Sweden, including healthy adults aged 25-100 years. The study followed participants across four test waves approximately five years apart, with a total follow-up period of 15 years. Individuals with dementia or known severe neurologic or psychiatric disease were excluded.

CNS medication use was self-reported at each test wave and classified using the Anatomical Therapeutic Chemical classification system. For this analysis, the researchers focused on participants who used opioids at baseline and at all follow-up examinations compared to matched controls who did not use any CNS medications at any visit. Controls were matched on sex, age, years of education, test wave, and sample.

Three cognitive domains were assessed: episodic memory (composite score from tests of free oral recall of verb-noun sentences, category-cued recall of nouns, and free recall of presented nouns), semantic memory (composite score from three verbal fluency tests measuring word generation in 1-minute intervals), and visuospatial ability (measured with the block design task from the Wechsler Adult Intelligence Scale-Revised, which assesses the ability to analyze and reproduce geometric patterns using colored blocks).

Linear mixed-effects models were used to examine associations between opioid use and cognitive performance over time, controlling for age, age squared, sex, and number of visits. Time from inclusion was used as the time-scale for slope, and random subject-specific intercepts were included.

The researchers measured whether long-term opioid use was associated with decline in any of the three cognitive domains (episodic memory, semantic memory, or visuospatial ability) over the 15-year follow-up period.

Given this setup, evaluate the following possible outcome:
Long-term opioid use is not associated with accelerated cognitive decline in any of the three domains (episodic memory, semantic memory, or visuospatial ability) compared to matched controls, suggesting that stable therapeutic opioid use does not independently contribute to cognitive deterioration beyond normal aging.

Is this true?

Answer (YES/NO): NO